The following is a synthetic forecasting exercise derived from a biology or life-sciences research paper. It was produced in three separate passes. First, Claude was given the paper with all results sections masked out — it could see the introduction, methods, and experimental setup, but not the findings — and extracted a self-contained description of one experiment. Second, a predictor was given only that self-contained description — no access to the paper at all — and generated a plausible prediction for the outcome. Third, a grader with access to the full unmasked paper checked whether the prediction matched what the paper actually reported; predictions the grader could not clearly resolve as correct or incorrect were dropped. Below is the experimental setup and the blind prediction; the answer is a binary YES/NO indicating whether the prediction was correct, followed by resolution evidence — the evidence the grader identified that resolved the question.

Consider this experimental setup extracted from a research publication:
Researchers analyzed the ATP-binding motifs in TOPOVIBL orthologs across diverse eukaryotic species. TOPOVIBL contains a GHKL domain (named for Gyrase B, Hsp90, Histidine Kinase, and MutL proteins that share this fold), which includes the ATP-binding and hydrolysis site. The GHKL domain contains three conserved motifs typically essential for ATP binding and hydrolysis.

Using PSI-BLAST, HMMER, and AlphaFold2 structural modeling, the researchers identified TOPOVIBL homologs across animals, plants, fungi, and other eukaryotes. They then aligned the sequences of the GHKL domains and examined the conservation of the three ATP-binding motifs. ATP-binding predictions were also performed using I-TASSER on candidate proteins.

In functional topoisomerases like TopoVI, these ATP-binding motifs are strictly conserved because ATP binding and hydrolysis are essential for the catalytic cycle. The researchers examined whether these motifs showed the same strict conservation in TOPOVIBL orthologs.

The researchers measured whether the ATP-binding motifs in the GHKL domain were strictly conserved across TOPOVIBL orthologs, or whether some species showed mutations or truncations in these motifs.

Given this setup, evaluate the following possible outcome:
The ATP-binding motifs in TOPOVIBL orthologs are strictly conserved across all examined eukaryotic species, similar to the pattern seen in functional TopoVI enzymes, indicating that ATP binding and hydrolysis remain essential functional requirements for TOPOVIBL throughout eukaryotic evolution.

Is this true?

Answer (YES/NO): NO